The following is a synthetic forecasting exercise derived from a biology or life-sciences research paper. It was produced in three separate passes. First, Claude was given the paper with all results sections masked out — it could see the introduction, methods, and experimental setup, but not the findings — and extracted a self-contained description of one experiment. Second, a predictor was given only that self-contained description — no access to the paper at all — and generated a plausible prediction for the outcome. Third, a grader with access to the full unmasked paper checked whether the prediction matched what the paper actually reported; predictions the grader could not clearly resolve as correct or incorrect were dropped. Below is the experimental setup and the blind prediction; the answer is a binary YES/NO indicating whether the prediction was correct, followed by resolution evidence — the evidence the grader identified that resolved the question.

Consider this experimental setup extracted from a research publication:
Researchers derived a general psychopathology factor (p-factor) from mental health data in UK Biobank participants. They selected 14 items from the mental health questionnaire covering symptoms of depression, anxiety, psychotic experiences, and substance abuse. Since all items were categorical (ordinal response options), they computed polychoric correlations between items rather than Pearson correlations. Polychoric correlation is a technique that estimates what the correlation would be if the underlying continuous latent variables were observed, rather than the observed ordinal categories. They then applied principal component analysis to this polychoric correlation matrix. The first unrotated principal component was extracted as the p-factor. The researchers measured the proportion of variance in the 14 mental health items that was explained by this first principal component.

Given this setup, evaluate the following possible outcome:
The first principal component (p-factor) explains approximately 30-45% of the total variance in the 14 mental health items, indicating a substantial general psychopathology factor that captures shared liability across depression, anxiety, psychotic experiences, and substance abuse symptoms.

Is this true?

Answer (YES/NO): NO